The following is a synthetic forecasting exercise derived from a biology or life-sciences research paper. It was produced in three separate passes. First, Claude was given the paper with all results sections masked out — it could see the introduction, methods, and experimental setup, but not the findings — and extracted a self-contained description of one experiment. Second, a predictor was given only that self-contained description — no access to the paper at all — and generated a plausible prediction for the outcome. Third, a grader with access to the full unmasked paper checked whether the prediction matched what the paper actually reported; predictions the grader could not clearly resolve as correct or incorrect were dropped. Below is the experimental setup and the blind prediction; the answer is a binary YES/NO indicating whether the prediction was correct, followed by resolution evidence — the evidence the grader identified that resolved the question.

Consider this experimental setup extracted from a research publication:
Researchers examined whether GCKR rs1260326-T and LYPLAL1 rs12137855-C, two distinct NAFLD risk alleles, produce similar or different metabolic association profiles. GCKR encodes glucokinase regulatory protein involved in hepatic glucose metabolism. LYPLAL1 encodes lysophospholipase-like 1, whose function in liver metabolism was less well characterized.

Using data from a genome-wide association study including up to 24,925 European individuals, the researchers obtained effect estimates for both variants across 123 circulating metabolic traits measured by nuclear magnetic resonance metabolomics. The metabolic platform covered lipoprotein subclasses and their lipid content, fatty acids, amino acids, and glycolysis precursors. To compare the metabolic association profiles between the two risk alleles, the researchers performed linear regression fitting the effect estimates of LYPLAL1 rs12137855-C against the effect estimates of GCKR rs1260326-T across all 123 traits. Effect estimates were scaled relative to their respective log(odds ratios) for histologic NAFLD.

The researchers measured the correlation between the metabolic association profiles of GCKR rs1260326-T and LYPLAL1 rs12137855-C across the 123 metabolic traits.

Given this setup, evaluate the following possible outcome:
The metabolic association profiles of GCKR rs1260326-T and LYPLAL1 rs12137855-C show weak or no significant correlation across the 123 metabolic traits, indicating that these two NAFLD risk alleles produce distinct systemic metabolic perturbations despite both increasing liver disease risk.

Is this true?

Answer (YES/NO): NO